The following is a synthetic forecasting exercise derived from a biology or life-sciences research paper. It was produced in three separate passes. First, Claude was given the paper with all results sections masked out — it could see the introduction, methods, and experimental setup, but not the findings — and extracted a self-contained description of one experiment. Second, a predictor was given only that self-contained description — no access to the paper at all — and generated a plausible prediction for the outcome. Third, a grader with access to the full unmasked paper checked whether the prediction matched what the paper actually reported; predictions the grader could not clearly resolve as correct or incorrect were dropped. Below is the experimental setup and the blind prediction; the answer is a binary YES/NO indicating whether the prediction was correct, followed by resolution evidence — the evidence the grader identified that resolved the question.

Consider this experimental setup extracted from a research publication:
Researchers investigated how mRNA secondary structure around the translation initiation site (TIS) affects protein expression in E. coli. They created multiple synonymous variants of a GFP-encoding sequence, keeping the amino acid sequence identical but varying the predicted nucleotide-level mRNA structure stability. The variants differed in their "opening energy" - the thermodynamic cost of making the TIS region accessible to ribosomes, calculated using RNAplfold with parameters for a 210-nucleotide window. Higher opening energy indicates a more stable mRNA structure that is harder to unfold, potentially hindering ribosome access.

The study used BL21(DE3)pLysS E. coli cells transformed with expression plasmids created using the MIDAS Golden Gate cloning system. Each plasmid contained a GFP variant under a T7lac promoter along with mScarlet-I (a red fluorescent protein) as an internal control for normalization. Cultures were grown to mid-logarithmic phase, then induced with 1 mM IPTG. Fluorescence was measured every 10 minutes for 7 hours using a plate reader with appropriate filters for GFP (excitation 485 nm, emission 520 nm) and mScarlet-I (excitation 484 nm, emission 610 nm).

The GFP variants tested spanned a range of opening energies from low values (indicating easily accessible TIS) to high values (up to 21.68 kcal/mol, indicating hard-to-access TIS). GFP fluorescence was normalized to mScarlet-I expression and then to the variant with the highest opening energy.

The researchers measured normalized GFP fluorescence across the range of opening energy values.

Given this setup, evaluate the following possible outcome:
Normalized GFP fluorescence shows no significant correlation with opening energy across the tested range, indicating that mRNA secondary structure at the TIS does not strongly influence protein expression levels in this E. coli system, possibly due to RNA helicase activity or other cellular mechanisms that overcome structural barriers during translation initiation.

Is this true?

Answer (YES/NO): NO